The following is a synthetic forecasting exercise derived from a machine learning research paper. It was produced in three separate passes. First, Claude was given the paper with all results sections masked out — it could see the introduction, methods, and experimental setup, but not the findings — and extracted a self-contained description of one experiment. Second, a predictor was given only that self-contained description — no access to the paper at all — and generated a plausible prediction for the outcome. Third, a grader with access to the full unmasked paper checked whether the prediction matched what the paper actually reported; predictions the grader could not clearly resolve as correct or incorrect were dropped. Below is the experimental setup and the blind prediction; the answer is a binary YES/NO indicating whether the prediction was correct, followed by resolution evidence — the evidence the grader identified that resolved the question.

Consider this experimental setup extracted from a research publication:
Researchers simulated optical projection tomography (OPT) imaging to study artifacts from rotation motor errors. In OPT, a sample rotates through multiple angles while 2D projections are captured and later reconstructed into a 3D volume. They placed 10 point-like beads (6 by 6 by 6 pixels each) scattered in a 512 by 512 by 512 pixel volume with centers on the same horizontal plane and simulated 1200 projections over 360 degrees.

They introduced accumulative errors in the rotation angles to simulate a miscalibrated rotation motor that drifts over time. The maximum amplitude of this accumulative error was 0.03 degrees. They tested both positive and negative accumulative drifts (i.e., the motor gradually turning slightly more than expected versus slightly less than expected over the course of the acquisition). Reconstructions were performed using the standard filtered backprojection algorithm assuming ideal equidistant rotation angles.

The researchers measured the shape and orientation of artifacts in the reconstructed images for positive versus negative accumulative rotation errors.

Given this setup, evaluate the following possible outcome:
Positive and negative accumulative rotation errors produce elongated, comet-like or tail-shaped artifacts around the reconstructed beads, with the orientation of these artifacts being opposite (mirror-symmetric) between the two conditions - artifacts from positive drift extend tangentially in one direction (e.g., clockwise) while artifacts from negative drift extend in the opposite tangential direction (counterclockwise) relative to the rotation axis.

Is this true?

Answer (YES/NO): NO